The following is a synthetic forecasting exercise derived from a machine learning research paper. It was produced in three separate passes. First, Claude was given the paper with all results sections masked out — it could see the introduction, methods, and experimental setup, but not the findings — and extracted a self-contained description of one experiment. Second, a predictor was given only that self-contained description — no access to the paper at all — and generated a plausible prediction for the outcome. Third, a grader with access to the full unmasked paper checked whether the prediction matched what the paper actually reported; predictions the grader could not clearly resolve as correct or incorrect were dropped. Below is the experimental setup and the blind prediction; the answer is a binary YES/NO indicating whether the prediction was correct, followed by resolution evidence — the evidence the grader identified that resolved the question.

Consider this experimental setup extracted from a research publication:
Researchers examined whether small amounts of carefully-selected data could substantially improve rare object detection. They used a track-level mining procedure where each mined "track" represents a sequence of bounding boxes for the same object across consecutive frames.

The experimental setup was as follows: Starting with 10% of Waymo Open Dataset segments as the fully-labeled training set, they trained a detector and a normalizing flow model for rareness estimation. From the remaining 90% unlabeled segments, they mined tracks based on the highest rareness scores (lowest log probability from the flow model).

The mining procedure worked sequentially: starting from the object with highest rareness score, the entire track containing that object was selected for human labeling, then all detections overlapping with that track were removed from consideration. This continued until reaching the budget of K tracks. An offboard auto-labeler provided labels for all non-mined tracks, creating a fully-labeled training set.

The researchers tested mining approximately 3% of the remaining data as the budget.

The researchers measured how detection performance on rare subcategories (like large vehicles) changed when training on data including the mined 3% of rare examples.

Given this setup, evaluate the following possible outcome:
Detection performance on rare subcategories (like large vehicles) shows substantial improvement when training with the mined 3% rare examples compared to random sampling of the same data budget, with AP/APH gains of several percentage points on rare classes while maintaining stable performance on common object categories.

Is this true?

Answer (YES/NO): YES